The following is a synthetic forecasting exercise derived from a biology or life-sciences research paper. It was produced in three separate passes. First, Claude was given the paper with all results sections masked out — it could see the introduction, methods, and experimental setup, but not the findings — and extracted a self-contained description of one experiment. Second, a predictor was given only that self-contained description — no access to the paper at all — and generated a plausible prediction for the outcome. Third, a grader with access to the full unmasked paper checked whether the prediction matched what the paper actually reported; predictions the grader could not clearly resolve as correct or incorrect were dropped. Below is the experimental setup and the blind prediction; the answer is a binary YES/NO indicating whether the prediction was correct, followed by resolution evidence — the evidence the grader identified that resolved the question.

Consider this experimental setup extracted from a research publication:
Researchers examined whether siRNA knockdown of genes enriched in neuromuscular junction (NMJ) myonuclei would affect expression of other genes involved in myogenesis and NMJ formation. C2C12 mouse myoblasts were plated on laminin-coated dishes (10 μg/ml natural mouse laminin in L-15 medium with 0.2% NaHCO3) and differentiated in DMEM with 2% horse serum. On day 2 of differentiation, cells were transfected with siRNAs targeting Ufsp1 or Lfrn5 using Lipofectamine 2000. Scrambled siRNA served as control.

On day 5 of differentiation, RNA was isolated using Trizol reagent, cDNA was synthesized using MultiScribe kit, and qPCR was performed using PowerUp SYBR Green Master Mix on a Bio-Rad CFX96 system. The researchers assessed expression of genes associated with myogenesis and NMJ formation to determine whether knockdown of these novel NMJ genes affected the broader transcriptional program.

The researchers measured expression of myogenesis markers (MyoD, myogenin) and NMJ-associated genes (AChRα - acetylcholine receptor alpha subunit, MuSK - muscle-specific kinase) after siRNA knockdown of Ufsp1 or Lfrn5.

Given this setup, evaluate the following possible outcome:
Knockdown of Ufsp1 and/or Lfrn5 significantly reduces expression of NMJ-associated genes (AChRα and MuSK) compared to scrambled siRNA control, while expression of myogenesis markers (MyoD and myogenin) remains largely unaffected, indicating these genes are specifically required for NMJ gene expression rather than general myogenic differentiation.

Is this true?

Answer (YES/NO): NO